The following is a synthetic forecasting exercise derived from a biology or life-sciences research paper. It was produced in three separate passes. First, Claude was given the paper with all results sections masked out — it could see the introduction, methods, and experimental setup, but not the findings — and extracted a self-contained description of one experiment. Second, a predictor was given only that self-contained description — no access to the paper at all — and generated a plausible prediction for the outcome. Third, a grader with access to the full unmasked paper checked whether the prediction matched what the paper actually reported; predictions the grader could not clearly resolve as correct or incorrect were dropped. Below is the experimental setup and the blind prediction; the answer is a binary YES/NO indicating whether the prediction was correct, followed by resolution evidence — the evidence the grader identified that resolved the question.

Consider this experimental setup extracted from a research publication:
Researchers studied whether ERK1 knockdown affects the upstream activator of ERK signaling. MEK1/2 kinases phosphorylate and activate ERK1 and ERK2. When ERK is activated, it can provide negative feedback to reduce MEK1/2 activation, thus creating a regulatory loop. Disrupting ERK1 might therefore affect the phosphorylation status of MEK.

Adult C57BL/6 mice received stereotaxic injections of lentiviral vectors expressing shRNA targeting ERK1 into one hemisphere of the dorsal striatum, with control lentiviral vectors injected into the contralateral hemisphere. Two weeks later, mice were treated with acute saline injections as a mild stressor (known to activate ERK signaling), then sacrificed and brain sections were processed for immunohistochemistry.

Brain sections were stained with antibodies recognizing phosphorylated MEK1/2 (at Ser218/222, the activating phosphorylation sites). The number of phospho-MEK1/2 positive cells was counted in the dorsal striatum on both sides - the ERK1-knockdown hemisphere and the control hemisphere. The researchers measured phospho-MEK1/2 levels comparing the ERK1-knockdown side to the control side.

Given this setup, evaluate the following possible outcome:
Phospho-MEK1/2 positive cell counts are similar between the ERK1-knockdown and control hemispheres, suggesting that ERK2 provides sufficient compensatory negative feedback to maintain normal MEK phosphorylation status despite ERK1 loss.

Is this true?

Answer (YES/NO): YES